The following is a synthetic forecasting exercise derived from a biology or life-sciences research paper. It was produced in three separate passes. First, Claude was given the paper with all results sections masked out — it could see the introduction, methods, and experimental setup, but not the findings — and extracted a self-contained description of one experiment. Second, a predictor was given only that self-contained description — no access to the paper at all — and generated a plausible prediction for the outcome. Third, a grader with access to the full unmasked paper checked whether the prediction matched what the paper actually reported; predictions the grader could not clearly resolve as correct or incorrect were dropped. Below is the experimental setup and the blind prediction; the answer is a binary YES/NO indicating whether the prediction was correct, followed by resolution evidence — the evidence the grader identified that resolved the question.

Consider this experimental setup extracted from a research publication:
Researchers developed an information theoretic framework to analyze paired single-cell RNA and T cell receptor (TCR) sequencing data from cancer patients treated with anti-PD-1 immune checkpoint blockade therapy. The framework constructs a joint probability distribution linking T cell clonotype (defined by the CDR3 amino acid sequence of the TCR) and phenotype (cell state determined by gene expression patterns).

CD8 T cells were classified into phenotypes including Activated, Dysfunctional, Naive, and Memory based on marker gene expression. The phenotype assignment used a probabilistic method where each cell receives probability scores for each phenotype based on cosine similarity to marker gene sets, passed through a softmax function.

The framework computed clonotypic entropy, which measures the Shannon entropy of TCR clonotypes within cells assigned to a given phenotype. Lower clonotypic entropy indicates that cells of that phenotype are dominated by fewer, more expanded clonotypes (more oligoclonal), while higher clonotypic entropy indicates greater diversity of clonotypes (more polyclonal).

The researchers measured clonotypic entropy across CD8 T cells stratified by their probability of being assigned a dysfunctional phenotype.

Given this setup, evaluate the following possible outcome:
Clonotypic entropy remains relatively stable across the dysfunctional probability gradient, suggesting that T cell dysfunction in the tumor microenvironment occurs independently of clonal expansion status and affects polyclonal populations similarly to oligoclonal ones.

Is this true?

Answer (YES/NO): NO